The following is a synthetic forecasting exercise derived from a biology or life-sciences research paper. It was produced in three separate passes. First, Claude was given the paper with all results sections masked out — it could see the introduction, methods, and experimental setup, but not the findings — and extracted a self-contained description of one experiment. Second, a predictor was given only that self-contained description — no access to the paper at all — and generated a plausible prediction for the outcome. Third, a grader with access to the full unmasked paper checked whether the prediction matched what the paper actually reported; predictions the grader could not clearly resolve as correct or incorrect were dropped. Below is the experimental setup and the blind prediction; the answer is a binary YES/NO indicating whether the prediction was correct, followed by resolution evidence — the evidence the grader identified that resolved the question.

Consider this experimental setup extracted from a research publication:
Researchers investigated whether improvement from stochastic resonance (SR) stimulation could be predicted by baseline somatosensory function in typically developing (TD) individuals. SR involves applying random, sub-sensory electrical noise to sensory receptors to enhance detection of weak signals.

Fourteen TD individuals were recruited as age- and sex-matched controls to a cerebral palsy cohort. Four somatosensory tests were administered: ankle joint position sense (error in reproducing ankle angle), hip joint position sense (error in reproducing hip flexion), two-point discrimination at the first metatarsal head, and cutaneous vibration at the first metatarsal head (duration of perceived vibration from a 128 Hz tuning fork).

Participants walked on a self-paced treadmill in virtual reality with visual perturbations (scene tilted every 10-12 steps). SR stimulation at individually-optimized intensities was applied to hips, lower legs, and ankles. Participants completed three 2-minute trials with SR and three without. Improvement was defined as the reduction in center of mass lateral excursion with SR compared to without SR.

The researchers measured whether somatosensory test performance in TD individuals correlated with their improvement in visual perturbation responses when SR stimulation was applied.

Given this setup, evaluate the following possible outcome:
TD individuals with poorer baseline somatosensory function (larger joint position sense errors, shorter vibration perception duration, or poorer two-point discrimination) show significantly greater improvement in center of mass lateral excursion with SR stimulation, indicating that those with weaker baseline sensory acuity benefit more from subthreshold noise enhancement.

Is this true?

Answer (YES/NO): NO